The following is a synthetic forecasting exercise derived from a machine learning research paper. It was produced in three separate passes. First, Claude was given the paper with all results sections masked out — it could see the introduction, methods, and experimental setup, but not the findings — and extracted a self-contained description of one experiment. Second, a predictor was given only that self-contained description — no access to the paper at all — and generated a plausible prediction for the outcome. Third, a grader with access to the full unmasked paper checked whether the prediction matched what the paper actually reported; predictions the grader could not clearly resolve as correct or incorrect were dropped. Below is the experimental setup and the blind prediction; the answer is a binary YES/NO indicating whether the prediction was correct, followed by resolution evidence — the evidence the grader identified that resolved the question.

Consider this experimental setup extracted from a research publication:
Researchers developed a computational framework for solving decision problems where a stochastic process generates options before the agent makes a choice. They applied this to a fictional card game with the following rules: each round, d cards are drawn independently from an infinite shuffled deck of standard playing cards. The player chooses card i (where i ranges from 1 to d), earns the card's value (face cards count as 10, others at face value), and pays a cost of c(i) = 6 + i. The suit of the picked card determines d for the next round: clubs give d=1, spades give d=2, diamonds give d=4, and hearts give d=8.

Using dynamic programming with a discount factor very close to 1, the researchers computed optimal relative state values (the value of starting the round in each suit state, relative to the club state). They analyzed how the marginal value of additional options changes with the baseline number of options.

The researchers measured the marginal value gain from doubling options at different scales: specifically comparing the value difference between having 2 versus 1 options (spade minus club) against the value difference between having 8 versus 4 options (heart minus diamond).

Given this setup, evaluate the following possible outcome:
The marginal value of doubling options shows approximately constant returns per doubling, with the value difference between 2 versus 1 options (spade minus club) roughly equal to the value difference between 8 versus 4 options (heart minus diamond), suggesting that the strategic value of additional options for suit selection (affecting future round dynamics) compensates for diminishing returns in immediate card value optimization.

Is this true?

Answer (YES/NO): NO